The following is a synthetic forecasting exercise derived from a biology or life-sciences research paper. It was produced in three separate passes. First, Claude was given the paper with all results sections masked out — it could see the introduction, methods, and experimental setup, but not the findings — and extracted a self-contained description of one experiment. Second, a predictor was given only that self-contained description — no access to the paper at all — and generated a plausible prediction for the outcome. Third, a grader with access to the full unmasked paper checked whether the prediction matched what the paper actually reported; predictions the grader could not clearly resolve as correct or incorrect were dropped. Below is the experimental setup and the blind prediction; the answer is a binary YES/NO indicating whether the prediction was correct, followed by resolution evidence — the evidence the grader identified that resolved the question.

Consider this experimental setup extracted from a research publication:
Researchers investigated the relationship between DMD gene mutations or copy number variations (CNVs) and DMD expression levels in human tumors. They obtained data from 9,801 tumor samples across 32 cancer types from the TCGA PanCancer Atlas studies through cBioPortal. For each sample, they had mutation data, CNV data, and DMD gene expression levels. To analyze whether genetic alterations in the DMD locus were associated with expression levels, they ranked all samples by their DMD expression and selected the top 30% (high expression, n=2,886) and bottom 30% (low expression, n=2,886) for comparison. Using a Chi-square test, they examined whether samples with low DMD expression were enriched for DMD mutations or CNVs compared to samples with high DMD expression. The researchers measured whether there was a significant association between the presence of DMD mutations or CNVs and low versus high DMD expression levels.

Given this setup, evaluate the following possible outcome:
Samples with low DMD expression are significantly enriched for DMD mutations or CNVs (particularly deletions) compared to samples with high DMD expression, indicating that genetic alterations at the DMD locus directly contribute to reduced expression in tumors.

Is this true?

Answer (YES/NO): NO